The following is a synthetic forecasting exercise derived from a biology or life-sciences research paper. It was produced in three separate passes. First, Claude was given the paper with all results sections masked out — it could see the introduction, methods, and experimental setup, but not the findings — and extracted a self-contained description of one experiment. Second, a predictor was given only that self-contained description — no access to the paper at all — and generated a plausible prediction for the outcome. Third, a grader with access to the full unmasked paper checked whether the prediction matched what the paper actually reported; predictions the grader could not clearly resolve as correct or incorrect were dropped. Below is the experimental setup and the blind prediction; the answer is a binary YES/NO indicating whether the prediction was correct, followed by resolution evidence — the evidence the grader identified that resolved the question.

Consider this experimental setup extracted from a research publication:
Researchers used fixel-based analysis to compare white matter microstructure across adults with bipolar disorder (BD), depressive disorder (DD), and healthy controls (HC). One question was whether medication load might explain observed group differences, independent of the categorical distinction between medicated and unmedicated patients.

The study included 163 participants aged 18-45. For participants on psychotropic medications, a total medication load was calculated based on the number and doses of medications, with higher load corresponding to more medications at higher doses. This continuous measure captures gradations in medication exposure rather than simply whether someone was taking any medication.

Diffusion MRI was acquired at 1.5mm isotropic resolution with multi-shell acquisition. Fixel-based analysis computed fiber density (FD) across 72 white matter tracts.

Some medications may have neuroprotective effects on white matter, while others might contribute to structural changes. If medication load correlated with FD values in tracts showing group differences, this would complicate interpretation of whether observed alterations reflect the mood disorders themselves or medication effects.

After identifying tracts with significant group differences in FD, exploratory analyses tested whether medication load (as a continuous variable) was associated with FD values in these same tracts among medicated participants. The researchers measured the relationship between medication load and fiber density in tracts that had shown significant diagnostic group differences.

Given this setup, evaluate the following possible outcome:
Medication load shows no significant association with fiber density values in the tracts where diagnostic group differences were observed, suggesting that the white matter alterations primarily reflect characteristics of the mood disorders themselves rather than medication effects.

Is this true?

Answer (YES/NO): NO